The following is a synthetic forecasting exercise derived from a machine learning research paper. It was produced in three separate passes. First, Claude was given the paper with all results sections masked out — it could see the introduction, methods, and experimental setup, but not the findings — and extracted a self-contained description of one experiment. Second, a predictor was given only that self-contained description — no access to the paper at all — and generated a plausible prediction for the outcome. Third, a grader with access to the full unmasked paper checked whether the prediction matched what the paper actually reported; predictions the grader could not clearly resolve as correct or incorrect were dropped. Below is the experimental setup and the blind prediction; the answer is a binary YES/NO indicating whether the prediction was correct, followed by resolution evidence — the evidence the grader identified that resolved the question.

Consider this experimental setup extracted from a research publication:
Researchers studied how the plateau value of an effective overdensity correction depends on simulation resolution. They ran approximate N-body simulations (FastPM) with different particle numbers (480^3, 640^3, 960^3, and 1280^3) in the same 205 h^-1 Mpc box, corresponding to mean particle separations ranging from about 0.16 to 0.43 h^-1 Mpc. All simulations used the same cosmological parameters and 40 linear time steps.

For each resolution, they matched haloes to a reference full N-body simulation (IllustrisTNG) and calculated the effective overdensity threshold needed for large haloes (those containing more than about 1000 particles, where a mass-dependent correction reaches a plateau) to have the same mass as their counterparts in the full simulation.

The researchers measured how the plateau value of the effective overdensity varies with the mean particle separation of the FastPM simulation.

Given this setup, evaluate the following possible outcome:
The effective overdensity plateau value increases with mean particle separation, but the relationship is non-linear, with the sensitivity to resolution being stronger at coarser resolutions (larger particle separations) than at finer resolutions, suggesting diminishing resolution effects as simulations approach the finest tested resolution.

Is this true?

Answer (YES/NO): NO